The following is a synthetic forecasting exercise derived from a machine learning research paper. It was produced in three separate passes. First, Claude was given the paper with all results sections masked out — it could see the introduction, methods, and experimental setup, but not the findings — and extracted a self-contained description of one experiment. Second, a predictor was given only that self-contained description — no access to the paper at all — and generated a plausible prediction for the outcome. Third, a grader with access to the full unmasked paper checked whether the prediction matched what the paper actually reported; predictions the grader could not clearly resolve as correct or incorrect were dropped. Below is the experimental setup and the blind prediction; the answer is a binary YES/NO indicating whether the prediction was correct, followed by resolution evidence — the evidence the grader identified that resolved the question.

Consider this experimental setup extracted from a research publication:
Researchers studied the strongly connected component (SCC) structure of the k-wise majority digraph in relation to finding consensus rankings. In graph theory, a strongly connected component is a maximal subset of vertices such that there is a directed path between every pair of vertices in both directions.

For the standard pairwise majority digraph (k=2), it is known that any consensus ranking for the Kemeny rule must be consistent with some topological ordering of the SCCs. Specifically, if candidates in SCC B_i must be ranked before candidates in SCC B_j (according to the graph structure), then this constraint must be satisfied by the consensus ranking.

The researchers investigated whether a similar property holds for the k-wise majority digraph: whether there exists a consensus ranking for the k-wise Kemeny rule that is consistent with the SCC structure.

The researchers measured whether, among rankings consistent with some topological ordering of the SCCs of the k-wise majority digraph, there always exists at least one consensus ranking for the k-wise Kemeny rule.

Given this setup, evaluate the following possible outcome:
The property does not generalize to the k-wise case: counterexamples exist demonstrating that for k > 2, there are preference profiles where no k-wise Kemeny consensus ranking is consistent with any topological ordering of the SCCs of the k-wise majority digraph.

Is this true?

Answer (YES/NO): NO